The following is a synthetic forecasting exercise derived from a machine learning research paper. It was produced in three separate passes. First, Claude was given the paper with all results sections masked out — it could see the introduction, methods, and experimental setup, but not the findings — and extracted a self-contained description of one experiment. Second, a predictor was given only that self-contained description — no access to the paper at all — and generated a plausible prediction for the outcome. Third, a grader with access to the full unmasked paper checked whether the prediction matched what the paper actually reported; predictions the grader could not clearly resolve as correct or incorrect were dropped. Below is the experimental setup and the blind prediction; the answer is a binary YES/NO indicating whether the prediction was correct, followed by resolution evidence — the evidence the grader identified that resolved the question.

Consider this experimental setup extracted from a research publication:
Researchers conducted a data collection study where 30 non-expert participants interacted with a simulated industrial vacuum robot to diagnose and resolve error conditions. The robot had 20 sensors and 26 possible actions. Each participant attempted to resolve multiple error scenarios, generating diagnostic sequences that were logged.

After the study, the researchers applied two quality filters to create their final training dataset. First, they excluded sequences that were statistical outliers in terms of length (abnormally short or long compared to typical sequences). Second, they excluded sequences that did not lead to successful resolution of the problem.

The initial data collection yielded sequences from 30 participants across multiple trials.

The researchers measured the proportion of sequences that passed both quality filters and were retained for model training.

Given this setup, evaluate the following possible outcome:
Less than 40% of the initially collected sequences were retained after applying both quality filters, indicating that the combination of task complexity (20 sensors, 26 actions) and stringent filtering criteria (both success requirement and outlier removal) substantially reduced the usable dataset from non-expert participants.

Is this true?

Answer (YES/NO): NO